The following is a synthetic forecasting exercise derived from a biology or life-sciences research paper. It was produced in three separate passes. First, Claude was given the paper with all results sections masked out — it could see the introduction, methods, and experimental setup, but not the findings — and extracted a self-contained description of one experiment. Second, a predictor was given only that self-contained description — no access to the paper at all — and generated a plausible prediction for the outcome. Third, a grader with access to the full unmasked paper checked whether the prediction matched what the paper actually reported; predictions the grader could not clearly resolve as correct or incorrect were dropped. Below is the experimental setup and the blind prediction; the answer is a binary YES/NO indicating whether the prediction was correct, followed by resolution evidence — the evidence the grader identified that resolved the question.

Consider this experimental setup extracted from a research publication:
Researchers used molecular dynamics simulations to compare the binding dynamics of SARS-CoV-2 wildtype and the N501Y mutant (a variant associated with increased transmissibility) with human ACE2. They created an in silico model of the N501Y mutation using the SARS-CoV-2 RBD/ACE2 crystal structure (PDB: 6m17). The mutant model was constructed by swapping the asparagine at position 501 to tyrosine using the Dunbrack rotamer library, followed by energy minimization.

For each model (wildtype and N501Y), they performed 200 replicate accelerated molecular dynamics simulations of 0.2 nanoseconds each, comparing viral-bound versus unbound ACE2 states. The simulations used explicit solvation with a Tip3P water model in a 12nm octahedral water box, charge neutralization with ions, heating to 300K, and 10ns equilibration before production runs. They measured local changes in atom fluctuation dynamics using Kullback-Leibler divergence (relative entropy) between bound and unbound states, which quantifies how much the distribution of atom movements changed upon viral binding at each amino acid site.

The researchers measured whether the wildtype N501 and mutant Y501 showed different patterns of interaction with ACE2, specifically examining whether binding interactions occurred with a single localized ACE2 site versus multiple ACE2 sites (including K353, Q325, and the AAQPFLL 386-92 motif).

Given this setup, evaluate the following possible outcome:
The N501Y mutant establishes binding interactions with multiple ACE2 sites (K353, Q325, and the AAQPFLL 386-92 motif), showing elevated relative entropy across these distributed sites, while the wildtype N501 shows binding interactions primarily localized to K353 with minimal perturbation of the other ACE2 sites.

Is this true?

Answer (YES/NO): NO